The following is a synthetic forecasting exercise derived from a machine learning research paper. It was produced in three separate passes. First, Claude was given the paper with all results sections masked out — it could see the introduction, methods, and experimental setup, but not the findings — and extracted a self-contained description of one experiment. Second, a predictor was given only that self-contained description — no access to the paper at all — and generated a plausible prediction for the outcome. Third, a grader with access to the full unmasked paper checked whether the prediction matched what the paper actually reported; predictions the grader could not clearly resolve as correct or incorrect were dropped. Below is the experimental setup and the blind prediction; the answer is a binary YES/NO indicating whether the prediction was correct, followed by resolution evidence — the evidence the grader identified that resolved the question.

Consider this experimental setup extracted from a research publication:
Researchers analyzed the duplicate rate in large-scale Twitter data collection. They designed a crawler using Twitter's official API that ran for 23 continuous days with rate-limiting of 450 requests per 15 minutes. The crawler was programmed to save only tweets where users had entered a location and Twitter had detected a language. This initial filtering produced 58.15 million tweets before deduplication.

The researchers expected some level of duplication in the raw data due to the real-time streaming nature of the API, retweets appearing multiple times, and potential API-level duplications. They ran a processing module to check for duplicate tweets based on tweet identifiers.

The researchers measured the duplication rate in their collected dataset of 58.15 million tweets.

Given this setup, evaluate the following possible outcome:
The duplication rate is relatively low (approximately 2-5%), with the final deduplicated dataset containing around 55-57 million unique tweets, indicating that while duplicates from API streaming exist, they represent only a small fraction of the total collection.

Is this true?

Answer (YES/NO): NO